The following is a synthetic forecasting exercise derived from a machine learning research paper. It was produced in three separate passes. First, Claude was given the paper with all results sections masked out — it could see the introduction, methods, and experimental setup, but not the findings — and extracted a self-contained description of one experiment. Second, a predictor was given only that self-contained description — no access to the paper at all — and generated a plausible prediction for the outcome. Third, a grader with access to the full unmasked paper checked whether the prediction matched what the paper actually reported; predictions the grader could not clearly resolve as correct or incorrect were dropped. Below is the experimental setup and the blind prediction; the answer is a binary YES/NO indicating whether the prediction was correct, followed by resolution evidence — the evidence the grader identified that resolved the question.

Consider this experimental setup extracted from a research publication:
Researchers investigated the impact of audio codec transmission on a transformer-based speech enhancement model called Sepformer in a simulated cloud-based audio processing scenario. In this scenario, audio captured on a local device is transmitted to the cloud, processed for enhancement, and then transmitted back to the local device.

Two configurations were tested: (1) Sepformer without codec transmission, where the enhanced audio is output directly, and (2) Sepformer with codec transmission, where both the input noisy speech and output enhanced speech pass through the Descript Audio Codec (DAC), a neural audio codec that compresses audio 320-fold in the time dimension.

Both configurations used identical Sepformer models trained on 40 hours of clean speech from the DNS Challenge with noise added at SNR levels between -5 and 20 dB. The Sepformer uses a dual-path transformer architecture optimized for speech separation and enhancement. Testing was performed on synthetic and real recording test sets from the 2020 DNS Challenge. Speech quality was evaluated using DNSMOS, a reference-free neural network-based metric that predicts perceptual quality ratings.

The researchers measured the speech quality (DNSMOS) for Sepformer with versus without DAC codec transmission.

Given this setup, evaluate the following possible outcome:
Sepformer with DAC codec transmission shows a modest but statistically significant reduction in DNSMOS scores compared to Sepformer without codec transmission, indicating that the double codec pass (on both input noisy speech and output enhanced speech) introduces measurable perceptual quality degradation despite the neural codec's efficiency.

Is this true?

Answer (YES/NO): NO